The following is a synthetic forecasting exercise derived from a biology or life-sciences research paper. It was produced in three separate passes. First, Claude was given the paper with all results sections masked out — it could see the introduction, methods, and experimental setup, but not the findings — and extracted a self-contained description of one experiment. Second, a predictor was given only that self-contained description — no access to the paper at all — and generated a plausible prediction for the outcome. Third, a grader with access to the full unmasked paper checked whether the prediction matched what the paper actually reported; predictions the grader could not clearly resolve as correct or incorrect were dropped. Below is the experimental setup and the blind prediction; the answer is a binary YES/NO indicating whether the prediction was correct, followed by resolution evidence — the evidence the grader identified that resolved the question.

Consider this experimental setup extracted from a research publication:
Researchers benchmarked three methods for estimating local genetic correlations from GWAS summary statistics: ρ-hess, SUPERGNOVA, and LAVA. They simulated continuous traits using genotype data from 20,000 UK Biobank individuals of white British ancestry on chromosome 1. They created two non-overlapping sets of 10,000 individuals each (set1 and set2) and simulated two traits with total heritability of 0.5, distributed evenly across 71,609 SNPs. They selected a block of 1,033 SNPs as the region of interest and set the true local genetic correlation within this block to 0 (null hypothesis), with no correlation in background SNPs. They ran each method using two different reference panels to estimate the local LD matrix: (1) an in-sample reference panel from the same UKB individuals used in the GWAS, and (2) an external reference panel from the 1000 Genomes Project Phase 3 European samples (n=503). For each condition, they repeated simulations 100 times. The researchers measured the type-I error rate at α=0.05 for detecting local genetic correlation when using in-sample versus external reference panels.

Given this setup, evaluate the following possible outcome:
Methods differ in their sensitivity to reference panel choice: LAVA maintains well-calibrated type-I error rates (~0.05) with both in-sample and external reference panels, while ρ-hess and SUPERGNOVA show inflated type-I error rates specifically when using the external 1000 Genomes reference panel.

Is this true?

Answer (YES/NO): NO